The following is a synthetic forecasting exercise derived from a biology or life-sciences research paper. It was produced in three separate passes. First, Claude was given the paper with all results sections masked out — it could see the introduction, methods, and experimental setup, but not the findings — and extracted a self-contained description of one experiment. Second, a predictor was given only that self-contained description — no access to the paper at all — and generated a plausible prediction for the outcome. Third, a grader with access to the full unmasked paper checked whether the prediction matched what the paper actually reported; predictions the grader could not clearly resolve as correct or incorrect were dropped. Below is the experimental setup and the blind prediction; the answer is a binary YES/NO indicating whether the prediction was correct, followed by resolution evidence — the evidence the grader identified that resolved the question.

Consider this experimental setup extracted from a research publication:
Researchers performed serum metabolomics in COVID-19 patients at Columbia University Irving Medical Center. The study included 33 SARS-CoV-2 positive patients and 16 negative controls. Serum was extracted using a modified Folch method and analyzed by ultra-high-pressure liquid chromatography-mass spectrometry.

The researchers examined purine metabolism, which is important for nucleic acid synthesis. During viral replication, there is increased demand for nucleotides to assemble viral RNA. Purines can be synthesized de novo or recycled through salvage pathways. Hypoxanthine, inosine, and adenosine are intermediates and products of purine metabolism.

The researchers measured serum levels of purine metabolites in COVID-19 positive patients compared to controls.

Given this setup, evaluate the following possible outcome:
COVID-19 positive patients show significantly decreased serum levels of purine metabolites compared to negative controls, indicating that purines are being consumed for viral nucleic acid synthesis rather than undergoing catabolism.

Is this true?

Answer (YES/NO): NO